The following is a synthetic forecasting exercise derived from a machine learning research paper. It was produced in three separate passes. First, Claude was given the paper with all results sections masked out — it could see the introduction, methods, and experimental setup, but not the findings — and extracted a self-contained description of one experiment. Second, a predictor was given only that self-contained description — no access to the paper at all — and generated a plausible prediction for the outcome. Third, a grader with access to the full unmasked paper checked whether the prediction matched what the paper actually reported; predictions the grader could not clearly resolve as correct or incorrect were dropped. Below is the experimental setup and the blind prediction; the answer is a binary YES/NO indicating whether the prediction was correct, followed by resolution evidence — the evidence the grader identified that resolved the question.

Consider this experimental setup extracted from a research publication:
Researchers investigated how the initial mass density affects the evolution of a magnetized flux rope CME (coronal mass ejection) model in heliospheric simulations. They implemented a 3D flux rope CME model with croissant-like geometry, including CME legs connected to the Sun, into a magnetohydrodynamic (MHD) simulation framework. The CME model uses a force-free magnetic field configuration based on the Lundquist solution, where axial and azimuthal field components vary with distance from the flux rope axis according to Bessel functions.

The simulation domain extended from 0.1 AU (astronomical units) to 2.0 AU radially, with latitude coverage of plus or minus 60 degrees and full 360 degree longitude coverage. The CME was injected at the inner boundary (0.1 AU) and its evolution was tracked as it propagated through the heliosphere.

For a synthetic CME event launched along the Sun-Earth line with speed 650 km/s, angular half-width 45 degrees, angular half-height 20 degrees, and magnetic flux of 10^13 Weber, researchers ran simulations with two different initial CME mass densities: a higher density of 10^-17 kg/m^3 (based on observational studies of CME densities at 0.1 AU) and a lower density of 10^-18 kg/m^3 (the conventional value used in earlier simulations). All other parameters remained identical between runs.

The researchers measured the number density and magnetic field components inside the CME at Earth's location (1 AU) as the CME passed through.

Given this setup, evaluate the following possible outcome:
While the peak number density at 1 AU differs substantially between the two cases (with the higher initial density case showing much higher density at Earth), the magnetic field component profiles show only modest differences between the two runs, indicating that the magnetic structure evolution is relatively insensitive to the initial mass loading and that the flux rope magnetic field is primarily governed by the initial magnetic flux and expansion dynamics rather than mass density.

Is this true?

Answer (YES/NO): NO